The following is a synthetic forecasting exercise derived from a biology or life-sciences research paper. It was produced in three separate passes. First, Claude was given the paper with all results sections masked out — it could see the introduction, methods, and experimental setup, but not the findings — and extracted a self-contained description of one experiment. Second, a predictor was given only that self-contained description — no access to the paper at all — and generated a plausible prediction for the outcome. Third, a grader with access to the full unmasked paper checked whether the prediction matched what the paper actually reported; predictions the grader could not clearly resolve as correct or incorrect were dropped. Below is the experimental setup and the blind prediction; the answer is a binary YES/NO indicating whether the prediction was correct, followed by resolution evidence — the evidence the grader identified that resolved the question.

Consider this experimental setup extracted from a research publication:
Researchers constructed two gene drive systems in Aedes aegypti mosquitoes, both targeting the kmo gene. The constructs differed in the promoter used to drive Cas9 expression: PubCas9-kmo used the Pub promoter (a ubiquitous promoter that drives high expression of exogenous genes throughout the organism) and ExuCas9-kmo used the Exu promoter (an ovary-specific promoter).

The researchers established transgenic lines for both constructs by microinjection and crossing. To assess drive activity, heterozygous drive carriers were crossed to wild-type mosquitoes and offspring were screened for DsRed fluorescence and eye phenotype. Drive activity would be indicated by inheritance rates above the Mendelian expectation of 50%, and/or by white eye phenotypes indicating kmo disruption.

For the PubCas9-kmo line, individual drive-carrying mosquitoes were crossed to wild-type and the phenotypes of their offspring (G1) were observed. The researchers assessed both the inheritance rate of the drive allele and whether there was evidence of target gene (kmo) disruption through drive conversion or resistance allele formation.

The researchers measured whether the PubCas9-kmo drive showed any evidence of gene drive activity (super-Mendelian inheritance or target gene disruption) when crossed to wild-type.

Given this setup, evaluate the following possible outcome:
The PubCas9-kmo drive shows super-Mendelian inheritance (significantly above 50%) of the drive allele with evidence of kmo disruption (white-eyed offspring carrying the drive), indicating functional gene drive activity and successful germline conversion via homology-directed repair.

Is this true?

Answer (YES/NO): NO